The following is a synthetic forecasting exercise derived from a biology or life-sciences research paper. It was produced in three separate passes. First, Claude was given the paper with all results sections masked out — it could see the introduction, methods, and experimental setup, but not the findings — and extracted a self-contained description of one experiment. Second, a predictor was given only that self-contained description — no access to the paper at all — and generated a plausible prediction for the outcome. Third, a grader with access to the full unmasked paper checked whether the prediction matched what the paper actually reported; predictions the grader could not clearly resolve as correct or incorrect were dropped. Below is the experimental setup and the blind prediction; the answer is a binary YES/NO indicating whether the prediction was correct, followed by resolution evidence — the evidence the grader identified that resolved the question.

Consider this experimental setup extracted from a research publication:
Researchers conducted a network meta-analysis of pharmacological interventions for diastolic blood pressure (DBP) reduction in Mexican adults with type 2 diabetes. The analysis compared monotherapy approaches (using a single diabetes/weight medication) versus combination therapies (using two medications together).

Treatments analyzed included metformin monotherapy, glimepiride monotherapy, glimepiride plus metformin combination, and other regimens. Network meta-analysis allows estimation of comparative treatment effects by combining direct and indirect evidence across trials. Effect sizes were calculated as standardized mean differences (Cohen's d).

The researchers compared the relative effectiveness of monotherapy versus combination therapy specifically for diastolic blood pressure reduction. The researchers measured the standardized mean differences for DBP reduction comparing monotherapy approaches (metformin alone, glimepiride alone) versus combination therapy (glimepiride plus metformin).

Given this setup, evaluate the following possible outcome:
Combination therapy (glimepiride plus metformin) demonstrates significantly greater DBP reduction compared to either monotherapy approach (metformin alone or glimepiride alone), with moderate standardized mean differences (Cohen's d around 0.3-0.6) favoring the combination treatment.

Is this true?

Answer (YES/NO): NO